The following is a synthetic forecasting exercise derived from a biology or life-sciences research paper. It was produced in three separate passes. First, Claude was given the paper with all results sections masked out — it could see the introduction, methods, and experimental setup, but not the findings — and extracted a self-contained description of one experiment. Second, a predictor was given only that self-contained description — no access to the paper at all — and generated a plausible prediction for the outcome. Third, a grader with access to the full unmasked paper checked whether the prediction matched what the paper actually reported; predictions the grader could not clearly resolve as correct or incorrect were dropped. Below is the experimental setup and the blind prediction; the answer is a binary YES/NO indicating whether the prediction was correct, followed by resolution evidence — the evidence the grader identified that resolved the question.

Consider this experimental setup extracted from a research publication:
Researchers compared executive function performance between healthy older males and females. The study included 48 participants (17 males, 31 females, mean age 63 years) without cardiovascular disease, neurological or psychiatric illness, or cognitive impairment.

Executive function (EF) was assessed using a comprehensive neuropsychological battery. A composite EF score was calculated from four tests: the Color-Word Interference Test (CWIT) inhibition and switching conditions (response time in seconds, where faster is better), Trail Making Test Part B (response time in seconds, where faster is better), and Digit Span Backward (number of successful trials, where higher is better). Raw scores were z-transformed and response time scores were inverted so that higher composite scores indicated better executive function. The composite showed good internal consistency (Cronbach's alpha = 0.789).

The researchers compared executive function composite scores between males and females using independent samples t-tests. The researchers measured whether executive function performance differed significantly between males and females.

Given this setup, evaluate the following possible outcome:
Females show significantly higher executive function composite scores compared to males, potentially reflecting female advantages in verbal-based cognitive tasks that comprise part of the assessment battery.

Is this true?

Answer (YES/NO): YES